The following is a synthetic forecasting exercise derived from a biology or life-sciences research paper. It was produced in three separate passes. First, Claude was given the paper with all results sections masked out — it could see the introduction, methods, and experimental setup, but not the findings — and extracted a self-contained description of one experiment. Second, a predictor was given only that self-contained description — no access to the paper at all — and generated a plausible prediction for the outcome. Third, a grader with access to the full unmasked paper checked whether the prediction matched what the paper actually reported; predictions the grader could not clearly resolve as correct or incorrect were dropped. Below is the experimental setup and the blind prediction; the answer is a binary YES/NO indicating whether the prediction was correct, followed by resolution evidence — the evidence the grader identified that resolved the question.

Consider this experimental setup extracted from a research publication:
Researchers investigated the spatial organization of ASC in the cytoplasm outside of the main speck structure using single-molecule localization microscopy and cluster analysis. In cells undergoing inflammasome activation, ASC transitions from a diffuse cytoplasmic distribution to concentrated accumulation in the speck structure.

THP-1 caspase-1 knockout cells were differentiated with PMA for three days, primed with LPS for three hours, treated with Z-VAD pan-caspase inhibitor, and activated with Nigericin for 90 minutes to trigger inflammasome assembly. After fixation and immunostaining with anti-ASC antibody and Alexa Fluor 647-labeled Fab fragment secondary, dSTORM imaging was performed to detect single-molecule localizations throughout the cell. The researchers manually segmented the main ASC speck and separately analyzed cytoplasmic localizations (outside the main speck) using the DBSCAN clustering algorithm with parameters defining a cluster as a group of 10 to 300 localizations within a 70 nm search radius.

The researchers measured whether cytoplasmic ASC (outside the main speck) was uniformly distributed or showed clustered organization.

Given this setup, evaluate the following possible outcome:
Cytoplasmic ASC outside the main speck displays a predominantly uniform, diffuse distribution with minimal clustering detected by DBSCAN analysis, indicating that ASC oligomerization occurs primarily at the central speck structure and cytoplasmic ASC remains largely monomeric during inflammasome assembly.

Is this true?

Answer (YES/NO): NO